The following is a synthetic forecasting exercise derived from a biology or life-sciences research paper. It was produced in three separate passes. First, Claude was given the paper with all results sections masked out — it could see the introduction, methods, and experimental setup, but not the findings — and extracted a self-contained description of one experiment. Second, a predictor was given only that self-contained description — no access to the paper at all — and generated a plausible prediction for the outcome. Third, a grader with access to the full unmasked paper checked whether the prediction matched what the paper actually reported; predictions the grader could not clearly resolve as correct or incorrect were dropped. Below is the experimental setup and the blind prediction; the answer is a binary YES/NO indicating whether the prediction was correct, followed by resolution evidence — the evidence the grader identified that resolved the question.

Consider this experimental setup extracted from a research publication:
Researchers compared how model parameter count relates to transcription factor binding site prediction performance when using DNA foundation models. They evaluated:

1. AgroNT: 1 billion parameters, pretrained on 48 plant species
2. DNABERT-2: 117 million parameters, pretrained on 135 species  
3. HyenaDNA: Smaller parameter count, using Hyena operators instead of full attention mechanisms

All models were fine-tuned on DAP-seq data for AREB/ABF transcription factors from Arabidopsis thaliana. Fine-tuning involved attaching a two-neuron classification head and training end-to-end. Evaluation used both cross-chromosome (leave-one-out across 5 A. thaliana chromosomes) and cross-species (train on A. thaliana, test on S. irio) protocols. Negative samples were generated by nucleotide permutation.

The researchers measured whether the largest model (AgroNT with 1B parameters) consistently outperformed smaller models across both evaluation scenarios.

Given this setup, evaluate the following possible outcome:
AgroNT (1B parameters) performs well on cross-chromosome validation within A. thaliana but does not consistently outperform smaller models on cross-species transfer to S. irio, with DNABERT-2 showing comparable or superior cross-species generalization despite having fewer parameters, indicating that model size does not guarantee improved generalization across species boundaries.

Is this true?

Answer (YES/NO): YES